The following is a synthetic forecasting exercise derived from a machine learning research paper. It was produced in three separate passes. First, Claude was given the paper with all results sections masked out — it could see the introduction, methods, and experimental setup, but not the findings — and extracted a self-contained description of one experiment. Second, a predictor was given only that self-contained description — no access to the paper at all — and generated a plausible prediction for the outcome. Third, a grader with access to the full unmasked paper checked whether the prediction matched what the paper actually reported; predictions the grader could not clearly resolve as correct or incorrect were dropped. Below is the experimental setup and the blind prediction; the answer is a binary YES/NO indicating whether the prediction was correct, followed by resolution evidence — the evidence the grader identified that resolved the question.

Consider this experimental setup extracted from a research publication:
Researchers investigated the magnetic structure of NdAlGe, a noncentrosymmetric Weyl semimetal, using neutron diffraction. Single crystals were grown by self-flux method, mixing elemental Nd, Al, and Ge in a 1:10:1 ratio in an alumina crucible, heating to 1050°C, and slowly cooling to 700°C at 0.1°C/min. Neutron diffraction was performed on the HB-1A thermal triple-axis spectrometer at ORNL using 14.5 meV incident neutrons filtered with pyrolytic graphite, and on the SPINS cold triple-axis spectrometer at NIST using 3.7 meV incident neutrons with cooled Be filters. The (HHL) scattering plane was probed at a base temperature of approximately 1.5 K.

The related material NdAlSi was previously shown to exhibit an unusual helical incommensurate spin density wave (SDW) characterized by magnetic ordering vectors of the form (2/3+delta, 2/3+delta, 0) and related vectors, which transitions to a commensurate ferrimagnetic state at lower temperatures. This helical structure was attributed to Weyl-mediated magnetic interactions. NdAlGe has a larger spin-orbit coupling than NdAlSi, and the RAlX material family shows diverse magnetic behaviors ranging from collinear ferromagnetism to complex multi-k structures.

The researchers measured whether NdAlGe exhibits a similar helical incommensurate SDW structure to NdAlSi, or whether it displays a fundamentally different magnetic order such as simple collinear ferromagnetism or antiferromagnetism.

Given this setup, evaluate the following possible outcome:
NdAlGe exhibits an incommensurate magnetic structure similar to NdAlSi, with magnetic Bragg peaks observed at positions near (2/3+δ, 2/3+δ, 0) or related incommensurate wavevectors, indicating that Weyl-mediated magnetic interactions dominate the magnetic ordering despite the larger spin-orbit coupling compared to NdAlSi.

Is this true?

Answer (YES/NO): YES